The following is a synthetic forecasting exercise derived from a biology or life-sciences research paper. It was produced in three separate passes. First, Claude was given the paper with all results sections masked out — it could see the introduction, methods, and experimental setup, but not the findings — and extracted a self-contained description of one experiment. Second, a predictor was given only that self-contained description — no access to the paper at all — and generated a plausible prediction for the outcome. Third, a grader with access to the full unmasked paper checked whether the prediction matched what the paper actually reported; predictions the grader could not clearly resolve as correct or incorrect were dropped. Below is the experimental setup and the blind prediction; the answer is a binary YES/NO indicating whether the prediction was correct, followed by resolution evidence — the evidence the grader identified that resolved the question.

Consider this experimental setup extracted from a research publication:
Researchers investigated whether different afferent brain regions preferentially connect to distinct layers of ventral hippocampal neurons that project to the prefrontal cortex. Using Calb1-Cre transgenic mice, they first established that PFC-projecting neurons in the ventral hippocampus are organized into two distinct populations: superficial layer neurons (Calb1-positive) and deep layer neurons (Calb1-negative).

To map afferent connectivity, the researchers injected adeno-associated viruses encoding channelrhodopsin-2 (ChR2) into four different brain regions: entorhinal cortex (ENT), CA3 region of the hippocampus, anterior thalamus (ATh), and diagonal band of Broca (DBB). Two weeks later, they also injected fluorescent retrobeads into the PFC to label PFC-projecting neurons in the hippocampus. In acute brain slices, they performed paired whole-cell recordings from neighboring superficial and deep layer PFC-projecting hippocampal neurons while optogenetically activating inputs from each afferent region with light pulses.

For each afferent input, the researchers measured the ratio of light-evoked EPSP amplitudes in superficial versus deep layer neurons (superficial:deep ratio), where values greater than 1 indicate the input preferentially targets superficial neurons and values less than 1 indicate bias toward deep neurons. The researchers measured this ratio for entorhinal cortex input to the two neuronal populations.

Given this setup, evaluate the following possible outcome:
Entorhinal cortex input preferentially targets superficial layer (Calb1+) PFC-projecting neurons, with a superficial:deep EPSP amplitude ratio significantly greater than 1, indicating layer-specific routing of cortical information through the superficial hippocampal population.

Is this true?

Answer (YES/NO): YES